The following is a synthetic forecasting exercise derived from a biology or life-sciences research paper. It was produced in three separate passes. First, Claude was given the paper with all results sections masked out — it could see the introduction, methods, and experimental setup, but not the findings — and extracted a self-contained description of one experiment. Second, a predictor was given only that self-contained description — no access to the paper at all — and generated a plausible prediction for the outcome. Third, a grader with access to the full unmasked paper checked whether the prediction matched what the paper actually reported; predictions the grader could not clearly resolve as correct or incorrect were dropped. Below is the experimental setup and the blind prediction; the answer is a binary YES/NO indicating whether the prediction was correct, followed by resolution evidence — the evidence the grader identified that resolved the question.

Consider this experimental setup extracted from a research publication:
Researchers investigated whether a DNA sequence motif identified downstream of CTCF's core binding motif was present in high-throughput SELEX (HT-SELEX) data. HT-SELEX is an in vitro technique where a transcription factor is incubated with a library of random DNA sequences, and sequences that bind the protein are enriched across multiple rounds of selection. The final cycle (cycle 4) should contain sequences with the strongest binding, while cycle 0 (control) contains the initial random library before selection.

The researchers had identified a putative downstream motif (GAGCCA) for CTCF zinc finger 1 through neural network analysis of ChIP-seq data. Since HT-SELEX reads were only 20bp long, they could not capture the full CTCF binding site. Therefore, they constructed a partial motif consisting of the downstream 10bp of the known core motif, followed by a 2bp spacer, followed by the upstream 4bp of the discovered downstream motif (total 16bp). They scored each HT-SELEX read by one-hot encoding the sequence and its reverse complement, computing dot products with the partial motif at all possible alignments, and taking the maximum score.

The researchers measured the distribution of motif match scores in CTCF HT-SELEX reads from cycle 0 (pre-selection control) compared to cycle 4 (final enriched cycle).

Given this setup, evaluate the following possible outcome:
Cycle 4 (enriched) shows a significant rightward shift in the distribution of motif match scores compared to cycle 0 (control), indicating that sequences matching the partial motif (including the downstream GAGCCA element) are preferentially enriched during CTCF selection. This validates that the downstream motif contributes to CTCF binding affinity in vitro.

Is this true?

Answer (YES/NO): YES